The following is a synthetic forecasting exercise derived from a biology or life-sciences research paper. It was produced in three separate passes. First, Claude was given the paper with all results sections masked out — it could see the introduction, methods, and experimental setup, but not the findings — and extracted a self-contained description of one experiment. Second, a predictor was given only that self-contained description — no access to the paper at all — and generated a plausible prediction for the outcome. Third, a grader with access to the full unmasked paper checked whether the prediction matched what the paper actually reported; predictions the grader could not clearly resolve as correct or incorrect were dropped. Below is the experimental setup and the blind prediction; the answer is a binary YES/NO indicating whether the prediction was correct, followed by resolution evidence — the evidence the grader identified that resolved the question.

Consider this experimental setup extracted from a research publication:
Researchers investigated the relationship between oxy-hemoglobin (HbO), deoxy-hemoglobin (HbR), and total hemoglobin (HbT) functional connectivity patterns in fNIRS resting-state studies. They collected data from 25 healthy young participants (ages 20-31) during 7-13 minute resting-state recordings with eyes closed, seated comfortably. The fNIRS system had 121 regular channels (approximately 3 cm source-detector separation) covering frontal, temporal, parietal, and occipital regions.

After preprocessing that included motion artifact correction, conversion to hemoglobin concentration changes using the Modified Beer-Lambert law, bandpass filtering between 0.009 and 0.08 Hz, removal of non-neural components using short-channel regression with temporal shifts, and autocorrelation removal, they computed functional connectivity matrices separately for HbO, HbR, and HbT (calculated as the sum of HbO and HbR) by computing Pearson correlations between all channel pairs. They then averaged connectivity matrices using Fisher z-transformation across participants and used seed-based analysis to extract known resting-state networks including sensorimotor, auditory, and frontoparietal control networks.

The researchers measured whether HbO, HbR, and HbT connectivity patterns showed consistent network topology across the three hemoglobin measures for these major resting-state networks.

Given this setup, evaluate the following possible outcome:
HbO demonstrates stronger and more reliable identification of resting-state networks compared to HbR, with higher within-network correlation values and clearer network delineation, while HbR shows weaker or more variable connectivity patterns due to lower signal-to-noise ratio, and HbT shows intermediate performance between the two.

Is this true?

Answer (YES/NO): NO